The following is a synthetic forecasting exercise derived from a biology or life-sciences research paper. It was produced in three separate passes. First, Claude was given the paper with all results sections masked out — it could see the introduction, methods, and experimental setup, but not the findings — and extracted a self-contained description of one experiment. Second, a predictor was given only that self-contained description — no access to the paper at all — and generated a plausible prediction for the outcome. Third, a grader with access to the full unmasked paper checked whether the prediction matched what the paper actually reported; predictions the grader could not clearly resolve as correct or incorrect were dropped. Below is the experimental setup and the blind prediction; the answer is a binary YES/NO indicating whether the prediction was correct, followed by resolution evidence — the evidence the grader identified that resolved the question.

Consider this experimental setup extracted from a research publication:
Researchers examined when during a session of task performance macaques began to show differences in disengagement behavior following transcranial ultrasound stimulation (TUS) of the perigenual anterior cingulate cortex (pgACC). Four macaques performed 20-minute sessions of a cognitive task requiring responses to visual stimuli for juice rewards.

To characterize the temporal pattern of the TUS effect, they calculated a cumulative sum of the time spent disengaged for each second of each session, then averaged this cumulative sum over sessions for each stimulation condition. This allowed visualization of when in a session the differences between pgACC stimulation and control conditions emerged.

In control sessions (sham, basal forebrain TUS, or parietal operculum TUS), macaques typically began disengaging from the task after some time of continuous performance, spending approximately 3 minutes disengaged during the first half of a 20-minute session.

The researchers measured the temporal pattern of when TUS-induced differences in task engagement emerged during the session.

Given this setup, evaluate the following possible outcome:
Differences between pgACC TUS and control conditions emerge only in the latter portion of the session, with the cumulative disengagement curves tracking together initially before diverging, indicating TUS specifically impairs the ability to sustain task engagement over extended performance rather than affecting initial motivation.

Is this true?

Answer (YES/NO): NO